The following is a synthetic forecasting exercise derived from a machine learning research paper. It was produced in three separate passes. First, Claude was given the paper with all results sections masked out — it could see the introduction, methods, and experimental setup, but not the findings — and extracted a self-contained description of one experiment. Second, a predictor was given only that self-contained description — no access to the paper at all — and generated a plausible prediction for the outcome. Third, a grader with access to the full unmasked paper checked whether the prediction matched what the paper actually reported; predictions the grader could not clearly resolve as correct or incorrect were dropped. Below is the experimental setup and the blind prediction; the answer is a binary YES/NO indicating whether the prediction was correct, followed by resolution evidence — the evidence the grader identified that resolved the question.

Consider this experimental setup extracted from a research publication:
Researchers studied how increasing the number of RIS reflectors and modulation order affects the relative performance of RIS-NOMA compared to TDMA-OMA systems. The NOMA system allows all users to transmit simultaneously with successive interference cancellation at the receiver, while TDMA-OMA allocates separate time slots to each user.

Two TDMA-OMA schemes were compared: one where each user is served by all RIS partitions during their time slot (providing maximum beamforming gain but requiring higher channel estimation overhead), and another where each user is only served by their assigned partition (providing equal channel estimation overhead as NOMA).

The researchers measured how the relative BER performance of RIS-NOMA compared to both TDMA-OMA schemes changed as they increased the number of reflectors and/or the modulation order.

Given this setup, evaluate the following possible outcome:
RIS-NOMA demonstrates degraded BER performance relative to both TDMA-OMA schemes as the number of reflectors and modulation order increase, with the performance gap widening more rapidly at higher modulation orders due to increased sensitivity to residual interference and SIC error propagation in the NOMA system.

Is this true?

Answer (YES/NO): NO